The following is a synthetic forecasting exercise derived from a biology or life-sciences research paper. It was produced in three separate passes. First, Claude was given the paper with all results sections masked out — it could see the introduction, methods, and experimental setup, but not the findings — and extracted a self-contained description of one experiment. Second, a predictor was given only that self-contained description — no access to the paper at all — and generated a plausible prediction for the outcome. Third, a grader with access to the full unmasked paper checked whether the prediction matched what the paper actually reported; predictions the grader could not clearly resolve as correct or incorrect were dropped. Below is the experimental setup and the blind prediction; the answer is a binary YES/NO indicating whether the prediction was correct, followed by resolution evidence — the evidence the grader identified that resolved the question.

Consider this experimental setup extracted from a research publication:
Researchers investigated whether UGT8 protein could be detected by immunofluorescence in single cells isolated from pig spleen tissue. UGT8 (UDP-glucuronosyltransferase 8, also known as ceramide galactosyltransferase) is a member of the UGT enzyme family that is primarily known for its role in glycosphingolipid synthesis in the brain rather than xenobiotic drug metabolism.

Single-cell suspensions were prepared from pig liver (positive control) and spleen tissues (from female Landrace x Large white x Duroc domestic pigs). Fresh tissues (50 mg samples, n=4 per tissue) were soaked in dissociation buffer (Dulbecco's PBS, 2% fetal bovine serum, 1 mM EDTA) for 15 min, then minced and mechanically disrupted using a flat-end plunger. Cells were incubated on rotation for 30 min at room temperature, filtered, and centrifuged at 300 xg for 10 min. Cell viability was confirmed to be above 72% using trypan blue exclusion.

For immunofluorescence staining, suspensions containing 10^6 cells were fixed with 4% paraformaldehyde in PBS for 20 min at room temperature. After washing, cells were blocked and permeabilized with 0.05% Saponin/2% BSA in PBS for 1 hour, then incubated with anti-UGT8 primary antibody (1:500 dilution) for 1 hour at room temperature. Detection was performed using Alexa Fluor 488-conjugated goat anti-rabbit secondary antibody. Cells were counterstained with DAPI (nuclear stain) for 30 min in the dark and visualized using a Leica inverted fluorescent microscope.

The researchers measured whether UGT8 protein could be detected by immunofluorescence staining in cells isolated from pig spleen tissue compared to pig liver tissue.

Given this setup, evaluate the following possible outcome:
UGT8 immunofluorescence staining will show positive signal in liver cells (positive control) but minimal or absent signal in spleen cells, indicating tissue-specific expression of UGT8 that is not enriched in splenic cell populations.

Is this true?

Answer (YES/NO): NO